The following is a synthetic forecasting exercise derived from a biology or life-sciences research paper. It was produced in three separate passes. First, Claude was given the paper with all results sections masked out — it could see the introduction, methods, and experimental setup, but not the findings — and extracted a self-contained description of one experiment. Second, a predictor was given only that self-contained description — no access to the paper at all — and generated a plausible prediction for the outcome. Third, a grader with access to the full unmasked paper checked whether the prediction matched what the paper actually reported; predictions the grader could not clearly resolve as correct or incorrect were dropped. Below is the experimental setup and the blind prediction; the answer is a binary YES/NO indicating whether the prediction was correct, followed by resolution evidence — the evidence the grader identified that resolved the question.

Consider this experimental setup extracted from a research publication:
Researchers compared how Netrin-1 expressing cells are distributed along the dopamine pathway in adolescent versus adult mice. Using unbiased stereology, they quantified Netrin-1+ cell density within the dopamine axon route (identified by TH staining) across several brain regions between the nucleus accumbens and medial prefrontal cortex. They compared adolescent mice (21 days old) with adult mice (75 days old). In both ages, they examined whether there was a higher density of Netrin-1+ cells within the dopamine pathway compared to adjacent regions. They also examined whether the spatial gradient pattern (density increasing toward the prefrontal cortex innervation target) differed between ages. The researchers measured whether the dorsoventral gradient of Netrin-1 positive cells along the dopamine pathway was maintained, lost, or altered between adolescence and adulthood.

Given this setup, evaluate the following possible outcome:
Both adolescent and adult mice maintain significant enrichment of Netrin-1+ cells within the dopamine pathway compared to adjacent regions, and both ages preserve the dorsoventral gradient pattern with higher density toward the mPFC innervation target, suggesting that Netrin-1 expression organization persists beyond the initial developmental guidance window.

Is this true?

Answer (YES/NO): NO